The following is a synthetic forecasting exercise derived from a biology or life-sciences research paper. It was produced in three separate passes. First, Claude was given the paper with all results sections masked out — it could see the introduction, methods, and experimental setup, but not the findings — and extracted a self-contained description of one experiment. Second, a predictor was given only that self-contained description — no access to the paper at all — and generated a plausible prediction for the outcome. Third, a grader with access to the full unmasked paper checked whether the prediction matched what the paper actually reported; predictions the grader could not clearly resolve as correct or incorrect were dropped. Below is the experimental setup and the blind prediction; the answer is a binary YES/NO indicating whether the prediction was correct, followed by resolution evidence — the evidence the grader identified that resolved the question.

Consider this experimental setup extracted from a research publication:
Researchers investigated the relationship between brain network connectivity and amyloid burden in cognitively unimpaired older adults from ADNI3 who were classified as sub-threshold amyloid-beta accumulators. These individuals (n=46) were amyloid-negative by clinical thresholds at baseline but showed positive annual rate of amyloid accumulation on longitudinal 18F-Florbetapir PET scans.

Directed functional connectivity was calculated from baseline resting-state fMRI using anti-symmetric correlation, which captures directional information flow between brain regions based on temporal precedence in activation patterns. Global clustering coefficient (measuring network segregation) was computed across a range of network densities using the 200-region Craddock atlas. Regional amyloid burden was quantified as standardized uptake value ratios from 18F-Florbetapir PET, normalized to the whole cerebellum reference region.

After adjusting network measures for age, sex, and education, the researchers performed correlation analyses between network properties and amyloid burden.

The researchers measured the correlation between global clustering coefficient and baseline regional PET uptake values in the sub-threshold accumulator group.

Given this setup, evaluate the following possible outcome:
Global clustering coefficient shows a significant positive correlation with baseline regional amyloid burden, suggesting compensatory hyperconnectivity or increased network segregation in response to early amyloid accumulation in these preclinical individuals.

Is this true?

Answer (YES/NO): NO